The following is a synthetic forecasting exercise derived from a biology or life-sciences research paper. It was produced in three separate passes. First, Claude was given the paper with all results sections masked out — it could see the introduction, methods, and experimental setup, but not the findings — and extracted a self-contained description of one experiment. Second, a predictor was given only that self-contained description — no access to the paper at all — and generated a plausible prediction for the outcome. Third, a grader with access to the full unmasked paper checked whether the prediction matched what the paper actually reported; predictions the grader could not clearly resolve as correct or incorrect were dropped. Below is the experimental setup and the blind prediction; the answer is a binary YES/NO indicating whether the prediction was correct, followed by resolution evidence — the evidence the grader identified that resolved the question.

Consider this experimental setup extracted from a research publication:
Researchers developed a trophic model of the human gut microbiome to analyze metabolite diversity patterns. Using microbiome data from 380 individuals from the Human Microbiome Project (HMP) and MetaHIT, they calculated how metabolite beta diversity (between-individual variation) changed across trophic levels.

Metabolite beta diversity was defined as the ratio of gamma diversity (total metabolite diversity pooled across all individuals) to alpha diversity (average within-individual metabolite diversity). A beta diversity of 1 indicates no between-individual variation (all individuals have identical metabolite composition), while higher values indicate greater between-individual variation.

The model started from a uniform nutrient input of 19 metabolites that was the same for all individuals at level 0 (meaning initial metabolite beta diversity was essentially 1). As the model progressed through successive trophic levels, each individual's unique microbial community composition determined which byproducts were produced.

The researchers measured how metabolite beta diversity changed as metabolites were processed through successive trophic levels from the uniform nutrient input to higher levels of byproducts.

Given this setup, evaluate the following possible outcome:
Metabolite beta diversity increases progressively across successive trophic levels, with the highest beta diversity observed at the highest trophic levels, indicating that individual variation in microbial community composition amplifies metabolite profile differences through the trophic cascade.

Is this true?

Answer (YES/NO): NO